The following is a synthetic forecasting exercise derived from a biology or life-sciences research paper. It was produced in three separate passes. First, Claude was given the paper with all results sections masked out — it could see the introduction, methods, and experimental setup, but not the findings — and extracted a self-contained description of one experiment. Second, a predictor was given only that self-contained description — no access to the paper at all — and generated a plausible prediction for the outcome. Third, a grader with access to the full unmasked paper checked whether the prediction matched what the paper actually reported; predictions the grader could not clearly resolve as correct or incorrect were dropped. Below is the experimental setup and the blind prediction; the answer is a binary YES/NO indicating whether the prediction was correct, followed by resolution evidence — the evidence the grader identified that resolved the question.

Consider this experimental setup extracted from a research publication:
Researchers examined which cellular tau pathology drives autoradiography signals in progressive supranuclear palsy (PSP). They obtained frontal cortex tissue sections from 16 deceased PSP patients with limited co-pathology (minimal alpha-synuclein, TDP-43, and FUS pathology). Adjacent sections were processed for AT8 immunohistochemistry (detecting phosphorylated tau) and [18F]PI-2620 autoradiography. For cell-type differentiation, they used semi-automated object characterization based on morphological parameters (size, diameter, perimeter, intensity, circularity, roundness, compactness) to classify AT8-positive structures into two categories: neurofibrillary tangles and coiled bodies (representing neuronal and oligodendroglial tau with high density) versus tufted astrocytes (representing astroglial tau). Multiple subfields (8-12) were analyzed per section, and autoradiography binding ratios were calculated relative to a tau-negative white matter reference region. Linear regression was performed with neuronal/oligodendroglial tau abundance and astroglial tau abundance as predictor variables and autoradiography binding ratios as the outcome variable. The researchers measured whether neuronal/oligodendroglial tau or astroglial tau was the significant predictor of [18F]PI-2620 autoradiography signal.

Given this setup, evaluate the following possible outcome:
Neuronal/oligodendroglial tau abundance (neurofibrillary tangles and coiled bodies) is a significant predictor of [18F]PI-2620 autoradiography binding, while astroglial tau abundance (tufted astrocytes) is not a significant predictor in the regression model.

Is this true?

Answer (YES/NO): YES